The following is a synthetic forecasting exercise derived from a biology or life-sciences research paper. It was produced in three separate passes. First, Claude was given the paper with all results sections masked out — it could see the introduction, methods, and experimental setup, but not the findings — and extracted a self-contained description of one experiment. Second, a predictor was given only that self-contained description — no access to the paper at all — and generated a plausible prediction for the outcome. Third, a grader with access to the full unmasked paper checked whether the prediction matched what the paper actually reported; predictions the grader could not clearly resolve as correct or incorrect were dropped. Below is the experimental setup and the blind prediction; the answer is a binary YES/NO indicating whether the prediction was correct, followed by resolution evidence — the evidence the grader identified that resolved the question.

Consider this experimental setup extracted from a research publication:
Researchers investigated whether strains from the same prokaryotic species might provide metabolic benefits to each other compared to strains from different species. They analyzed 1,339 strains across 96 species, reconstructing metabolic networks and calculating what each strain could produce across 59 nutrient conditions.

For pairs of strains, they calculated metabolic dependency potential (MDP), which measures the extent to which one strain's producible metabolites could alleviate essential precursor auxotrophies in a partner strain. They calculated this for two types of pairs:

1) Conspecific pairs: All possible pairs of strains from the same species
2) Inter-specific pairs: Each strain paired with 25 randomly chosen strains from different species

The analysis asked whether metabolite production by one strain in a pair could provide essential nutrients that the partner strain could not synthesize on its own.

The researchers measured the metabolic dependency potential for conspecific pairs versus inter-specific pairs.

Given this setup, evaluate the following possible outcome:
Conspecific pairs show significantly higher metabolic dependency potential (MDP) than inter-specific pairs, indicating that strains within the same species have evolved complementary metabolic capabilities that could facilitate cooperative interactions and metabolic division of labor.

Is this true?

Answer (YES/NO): NO